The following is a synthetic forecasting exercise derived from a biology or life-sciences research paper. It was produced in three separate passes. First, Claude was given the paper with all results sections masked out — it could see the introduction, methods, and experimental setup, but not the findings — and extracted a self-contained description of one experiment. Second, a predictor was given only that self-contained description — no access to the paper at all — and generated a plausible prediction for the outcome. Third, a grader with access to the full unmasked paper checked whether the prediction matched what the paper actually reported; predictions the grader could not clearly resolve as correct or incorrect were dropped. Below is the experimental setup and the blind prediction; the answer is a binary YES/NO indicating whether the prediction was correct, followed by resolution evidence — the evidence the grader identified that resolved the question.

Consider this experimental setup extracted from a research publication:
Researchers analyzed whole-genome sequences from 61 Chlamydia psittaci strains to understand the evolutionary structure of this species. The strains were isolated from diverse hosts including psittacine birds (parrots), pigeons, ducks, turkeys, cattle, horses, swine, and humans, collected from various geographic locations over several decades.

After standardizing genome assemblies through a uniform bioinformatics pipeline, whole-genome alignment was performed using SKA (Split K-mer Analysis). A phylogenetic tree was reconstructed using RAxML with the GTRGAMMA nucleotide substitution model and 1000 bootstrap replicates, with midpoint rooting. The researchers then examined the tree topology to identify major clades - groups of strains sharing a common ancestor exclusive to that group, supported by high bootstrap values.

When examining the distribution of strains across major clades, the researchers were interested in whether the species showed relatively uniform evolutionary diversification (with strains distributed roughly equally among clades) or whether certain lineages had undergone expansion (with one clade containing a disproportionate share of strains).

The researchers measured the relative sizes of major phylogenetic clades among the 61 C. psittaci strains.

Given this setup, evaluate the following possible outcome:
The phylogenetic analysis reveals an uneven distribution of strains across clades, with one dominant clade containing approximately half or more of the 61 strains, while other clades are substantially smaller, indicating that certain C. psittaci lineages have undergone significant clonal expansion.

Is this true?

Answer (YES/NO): YES